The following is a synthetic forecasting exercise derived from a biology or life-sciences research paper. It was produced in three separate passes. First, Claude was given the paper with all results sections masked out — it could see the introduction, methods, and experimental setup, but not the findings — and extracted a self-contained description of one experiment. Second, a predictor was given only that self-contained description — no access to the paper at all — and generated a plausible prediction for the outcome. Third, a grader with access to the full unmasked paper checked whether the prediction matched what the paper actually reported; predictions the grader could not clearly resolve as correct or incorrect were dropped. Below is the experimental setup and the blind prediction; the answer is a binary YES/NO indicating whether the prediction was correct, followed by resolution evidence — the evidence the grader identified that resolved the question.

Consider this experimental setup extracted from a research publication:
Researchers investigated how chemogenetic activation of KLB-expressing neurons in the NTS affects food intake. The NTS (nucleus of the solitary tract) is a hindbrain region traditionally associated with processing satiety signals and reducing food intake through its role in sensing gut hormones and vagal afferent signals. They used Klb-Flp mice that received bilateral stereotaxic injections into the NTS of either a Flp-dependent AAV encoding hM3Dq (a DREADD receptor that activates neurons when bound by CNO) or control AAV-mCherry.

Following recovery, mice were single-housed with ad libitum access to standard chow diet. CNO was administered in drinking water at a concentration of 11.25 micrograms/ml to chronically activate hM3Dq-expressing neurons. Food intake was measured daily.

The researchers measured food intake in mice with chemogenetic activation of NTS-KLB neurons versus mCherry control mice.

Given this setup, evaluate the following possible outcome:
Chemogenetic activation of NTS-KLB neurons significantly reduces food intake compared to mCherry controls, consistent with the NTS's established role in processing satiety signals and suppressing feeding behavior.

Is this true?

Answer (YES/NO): NO